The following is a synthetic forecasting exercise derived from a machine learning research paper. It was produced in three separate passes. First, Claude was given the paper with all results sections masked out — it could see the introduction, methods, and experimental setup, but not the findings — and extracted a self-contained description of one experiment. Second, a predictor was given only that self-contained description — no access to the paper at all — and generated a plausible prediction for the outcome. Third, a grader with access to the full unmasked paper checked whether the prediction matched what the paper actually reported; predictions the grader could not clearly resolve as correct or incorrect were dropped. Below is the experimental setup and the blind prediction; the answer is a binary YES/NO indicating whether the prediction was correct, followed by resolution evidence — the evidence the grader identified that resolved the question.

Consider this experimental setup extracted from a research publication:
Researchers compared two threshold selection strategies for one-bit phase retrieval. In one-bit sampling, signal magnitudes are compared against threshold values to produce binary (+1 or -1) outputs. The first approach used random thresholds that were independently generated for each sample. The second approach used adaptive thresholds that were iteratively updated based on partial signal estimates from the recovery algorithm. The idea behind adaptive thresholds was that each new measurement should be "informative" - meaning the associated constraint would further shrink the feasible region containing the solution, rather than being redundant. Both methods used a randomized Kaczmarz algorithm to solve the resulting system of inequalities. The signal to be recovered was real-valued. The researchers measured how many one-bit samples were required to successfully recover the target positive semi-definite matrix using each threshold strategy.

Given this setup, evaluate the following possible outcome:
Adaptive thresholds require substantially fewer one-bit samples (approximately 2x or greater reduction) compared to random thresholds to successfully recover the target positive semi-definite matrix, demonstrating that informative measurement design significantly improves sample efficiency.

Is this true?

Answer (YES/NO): YES